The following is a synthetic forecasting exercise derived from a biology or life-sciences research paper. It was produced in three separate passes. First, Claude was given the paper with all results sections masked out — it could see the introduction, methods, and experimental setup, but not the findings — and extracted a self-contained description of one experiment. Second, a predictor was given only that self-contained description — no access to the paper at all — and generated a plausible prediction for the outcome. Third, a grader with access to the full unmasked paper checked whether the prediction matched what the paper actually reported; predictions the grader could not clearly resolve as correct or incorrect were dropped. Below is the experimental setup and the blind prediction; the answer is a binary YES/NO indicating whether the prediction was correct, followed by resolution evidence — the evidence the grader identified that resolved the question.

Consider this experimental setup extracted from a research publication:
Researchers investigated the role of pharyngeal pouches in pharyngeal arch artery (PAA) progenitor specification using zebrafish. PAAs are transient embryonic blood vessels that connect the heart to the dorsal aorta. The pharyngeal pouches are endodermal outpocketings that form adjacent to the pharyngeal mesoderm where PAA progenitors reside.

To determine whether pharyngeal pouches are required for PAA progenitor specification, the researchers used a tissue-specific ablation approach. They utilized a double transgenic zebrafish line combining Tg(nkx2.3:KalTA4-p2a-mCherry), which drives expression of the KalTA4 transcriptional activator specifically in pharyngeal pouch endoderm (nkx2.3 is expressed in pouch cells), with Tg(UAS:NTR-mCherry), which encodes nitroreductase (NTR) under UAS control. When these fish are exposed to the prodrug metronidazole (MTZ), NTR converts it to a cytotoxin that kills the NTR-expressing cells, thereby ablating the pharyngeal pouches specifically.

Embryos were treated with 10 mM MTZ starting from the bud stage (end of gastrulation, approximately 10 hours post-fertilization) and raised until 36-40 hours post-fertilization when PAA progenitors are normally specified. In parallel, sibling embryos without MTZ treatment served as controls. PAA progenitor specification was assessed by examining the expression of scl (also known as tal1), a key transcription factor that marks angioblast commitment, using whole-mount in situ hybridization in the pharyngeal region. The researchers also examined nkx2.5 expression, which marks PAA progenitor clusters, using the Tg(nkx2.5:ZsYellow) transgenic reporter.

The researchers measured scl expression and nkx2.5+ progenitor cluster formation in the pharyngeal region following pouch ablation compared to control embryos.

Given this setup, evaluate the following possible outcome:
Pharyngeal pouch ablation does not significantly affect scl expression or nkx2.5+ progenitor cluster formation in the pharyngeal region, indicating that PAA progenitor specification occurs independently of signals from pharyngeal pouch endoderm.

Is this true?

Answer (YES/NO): NO